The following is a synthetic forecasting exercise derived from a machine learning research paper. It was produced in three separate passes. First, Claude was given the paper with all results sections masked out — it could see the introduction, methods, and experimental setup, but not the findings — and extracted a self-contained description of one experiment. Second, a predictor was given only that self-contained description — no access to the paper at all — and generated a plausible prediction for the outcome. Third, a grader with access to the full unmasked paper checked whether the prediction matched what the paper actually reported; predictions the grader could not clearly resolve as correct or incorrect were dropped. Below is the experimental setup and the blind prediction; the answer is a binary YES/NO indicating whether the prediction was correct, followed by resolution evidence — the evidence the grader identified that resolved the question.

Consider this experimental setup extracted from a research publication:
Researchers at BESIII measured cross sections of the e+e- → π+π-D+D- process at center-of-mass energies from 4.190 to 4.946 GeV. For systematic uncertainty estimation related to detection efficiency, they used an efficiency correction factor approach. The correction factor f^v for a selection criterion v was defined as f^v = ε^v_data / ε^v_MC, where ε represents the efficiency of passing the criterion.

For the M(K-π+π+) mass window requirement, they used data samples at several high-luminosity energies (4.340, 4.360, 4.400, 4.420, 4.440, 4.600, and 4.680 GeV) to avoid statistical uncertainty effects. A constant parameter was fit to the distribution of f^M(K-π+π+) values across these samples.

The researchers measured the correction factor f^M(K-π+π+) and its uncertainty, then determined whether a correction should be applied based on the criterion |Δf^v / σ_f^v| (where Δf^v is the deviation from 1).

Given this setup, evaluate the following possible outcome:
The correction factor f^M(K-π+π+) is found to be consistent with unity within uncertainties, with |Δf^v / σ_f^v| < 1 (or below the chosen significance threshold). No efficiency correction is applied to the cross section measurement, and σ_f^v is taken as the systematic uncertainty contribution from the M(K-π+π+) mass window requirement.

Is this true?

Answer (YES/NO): NO